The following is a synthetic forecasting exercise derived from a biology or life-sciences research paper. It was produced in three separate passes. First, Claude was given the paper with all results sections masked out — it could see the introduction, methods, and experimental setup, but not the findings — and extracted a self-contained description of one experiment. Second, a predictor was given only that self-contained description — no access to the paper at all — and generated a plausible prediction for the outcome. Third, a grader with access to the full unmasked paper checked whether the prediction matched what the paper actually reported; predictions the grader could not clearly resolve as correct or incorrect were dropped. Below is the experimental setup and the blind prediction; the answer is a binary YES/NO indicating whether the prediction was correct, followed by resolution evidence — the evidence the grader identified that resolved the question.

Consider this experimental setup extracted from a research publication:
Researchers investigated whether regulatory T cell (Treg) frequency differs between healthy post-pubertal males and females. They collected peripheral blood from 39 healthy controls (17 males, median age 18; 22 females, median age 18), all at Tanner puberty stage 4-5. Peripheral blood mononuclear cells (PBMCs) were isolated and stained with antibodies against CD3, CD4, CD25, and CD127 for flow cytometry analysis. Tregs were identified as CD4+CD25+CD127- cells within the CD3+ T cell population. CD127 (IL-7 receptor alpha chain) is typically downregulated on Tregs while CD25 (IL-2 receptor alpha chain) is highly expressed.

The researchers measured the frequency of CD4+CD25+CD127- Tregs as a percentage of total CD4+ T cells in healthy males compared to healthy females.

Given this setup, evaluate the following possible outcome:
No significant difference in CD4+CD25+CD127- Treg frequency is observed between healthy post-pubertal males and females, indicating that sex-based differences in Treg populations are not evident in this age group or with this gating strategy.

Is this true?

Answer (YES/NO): NO